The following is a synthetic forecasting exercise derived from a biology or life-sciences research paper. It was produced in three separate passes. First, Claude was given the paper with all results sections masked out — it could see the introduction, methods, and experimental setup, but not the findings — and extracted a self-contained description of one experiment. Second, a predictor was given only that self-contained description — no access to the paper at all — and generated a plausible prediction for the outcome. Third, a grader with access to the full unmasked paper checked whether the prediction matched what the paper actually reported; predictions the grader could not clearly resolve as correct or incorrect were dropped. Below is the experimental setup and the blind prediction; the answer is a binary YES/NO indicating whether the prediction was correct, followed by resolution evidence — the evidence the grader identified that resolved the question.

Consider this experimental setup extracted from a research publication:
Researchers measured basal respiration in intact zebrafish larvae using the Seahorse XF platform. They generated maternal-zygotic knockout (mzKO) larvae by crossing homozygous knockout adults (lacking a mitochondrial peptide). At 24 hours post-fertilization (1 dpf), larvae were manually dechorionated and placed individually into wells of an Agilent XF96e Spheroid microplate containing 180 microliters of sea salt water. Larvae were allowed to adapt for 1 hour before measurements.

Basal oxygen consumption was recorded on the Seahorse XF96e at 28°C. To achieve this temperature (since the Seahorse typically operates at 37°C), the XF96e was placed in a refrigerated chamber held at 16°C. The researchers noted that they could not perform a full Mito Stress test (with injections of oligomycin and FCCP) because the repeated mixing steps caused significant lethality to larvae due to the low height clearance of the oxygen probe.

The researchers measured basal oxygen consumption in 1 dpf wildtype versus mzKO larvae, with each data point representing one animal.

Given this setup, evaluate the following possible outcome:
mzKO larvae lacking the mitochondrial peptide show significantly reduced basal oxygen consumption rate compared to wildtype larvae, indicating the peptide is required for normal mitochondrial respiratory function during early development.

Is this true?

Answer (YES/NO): YES